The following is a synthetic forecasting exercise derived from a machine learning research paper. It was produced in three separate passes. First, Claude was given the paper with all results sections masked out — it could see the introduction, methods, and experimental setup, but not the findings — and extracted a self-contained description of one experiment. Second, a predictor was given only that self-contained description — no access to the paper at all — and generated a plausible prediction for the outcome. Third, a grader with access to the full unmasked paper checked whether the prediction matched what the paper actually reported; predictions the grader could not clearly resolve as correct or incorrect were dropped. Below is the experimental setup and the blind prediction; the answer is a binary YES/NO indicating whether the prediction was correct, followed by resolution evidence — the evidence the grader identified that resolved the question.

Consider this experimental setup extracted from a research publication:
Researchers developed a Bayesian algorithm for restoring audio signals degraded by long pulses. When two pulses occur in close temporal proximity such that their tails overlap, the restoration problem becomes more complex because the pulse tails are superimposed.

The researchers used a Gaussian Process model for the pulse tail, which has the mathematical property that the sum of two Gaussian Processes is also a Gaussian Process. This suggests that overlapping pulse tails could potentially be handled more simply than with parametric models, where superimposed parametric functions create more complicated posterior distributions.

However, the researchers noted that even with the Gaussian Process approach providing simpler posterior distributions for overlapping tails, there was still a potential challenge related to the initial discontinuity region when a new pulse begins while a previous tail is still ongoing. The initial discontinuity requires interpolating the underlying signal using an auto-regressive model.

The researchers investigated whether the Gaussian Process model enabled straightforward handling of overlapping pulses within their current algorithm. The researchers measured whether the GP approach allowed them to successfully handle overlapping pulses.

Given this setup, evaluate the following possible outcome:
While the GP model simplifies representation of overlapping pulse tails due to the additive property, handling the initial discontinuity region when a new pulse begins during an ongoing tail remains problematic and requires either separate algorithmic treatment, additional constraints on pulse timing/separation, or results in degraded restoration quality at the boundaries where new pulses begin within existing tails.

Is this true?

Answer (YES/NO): YES